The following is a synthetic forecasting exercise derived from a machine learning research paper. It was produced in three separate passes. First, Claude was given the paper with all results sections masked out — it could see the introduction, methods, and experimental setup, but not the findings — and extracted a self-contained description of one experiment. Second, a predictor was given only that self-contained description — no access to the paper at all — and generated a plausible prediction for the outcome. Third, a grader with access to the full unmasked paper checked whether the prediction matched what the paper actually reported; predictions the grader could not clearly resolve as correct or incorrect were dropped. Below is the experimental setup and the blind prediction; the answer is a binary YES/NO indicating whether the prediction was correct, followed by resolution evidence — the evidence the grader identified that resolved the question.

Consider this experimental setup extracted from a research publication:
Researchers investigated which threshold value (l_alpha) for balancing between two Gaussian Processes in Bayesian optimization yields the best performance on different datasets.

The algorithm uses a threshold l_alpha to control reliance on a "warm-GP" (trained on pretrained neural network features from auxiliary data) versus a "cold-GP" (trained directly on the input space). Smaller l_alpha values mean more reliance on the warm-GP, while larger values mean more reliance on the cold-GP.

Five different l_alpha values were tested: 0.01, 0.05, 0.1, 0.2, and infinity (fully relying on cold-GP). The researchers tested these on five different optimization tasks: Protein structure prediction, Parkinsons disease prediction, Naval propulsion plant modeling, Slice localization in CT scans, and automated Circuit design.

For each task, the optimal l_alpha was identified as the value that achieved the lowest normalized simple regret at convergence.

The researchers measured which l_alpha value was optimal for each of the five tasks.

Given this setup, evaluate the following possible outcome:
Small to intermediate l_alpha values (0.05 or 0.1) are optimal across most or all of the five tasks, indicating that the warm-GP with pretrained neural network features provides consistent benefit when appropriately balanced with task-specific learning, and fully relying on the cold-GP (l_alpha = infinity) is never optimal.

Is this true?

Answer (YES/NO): YES